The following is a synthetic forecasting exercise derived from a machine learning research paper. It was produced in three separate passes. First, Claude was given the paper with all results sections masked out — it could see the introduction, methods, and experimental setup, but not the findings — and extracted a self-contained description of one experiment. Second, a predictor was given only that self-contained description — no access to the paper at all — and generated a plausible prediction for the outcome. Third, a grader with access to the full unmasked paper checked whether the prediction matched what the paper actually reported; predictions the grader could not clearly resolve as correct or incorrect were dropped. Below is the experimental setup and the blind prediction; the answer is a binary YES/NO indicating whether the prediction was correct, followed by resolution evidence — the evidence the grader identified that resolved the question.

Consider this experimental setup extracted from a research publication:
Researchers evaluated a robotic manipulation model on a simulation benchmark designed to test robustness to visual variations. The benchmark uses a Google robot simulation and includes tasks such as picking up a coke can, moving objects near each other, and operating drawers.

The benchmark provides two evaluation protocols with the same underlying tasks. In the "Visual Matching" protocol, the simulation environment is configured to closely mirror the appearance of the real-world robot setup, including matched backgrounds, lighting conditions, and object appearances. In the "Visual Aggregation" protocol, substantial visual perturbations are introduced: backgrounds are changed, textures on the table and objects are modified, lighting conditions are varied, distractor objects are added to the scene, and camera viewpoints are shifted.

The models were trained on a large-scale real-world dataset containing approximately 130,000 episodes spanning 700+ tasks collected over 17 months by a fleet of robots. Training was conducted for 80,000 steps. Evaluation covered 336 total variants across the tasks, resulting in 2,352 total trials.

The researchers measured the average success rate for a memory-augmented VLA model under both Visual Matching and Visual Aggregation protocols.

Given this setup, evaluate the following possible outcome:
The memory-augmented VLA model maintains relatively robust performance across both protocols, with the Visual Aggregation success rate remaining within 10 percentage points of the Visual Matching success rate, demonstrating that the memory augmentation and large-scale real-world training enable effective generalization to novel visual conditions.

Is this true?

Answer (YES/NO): YES